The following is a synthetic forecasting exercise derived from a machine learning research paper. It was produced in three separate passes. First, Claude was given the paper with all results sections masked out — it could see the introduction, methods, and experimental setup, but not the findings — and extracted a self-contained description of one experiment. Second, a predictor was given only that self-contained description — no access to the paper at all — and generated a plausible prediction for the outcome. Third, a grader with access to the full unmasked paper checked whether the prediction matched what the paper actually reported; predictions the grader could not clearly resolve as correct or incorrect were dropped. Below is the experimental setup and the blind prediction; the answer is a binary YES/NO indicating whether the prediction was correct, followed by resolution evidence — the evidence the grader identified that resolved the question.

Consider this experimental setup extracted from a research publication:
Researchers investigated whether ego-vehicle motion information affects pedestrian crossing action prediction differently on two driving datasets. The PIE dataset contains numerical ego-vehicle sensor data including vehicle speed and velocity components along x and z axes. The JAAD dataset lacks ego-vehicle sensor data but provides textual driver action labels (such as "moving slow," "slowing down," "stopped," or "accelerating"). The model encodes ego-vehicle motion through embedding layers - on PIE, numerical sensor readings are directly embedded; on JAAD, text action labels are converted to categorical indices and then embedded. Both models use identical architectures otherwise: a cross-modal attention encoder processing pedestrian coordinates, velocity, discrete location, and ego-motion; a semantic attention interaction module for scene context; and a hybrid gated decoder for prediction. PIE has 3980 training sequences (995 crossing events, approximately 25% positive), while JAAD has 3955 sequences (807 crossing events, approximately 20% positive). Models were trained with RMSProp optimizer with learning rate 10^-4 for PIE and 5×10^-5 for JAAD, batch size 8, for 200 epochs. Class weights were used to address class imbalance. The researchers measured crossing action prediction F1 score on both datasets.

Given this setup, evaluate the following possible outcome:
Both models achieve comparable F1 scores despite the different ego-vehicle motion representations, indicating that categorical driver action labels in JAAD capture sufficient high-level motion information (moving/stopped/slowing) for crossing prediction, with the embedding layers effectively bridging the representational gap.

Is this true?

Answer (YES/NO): NO